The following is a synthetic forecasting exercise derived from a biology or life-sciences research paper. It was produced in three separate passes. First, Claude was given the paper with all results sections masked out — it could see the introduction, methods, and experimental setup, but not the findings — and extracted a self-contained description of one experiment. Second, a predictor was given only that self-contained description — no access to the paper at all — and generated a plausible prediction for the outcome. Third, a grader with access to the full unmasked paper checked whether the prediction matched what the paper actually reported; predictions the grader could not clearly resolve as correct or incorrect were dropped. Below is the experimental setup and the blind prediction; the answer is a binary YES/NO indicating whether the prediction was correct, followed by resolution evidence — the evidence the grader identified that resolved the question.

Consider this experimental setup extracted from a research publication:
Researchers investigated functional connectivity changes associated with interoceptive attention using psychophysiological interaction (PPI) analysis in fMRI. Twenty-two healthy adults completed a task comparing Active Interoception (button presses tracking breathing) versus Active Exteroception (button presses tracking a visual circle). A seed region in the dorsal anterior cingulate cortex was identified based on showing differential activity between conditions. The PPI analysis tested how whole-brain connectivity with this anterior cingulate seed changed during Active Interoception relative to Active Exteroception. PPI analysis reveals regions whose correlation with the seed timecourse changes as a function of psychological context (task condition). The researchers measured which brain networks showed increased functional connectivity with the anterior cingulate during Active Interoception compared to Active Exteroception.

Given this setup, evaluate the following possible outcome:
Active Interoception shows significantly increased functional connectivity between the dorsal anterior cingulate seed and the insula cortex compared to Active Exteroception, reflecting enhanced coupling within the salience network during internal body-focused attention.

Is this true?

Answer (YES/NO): NO